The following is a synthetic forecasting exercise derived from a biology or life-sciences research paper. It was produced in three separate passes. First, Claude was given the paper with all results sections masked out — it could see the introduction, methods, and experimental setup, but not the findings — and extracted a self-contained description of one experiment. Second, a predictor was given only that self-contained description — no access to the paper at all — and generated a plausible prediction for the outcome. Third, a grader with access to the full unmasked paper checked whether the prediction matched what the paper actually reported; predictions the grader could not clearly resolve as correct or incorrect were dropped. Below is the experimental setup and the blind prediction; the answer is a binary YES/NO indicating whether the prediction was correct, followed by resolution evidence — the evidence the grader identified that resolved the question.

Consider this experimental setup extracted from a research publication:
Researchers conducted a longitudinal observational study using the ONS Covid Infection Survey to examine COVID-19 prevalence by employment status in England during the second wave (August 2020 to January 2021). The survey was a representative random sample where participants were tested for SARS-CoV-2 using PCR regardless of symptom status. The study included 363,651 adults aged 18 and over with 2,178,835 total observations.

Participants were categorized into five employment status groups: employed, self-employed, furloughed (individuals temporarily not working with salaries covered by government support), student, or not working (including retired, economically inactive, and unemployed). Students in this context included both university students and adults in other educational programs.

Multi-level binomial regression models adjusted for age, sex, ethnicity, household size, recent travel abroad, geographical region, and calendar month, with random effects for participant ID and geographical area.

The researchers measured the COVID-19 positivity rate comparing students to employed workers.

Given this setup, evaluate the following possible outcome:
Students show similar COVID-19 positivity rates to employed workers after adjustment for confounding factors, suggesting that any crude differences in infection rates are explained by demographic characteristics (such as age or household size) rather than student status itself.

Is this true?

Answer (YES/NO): NO